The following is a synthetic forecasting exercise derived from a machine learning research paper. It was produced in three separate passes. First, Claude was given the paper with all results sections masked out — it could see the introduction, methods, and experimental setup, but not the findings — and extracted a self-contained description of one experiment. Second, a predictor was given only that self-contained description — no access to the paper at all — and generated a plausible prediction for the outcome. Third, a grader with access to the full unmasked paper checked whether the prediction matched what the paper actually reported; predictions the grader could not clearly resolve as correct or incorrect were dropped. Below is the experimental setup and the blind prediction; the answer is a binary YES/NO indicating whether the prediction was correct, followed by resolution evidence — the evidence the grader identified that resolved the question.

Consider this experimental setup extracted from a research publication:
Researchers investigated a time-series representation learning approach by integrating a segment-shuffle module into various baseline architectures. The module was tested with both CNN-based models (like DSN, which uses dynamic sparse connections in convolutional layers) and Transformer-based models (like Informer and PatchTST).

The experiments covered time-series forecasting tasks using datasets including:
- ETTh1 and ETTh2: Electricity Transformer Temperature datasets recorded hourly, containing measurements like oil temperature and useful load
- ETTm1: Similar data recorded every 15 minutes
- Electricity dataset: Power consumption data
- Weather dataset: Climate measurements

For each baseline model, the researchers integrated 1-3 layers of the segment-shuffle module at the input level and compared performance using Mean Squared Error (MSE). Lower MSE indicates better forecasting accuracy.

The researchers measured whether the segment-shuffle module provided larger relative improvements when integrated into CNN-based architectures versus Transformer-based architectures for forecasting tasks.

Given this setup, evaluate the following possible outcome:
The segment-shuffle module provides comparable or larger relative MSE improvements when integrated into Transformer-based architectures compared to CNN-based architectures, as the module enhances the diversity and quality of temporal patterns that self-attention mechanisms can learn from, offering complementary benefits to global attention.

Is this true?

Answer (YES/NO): NO